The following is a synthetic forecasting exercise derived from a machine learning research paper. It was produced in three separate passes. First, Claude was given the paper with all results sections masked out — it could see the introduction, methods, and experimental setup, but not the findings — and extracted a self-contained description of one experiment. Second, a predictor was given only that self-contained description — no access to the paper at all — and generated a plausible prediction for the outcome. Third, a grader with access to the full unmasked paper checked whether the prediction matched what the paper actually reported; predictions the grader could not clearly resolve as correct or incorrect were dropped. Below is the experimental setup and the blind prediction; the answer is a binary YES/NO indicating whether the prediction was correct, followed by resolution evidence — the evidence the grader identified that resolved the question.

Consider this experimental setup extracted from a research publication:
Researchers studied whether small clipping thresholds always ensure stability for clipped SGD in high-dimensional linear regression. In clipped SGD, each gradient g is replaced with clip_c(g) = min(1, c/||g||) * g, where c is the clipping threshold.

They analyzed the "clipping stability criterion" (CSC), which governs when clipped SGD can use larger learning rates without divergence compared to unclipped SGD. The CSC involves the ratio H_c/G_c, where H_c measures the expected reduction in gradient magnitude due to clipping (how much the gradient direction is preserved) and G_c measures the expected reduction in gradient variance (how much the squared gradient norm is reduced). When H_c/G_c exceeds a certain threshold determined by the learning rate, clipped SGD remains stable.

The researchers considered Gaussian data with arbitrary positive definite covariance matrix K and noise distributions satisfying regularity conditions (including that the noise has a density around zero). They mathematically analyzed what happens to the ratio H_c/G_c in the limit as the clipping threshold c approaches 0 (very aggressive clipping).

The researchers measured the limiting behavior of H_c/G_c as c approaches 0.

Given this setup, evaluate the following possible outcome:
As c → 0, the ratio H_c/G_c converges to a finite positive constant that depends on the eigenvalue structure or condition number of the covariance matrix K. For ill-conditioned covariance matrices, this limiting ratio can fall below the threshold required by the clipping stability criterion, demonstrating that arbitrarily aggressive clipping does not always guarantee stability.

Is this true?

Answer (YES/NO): NO